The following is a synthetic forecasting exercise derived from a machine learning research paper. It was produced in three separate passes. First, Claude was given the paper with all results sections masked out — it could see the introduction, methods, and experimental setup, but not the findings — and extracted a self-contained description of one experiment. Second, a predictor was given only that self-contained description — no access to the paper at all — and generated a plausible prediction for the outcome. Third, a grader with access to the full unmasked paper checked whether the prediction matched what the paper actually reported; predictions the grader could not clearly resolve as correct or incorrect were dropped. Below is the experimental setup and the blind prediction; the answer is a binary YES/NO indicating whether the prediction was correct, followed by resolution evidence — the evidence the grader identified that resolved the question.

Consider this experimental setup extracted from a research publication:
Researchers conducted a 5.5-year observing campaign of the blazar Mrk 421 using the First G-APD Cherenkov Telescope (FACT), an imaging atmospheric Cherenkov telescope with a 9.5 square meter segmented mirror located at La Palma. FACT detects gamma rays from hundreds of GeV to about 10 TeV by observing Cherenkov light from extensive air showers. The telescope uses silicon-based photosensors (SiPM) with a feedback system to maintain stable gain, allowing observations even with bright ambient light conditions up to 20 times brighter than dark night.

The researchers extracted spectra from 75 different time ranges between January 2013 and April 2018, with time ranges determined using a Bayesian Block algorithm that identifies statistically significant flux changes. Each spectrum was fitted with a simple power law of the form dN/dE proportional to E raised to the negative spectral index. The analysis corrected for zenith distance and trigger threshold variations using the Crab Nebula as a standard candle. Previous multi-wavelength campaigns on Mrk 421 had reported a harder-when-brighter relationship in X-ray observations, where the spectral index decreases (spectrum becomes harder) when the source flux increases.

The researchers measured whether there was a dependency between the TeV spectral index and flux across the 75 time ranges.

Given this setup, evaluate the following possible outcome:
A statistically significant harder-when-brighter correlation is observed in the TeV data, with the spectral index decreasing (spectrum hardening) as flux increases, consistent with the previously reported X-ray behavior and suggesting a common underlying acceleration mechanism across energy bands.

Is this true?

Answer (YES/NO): NO